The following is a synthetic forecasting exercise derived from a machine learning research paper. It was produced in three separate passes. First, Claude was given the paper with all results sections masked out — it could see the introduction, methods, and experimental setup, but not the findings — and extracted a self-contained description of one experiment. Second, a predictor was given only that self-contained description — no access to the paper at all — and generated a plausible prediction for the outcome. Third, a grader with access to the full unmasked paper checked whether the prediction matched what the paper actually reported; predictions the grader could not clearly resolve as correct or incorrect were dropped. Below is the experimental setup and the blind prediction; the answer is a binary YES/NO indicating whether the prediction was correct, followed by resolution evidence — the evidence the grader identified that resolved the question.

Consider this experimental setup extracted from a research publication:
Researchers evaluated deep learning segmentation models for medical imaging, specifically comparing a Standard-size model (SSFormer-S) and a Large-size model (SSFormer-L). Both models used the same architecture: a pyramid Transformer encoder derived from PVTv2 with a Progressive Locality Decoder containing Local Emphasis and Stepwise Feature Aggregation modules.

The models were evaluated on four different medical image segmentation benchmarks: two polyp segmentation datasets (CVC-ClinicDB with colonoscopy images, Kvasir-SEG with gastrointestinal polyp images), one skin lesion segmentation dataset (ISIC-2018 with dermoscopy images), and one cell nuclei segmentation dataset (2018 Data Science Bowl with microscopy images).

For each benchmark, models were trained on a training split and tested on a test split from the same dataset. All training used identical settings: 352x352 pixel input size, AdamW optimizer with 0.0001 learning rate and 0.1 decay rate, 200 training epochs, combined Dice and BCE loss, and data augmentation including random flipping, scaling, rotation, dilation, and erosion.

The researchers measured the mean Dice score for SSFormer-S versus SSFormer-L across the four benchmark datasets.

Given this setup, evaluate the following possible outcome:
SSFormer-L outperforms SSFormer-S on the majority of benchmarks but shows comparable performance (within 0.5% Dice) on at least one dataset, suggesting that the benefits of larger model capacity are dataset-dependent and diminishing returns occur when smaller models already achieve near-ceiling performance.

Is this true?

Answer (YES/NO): YES